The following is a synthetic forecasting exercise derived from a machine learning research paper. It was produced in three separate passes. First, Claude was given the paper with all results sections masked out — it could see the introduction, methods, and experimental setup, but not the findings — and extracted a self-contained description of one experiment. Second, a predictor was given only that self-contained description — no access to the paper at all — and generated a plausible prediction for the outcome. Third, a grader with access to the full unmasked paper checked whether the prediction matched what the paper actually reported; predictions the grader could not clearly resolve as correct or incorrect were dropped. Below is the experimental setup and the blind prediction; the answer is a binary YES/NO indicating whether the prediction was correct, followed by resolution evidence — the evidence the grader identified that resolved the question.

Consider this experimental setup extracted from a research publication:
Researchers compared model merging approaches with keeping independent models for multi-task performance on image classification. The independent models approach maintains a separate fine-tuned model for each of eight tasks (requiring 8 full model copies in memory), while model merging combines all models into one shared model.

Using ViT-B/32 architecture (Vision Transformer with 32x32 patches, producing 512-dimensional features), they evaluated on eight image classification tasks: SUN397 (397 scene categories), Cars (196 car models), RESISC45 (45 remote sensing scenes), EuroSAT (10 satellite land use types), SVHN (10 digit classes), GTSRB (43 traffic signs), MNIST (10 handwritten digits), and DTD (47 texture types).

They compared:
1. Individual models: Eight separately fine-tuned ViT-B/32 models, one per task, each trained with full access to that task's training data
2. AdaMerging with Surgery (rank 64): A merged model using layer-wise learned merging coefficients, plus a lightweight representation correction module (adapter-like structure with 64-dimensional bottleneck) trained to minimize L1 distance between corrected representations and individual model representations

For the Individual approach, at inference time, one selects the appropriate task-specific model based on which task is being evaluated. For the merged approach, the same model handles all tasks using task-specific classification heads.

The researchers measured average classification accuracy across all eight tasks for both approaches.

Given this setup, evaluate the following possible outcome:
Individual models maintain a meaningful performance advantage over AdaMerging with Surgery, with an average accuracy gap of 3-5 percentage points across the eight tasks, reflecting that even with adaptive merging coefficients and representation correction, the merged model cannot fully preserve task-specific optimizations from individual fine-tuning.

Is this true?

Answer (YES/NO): YES